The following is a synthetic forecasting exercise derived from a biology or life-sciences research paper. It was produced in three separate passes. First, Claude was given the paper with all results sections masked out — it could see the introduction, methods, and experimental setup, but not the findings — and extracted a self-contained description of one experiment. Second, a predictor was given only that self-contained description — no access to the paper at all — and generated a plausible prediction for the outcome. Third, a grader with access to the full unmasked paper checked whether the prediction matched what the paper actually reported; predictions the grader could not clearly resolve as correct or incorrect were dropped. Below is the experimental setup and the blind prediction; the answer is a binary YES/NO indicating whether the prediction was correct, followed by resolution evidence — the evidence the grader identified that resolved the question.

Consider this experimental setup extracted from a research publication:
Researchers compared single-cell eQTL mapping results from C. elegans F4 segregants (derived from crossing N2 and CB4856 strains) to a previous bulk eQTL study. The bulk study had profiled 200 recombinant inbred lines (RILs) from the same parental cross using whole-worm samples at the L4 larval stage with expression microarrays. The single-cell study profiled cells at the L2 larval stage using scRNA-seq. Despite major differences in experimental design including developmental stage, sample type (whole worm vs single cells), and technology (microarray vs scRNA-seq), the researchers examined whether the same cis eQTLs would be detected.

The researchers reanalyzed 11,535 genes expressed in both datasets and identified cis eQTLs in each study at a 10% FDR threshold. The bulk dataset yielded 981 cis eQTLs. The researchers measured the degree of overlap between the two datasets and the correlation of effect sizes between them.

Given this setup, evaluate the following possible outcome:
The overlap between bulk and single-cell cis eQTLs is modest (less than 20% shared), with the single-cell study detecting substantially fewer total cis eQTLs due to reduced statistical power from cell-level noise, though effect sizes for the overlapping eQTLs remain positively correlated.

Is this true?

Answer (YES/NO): NO